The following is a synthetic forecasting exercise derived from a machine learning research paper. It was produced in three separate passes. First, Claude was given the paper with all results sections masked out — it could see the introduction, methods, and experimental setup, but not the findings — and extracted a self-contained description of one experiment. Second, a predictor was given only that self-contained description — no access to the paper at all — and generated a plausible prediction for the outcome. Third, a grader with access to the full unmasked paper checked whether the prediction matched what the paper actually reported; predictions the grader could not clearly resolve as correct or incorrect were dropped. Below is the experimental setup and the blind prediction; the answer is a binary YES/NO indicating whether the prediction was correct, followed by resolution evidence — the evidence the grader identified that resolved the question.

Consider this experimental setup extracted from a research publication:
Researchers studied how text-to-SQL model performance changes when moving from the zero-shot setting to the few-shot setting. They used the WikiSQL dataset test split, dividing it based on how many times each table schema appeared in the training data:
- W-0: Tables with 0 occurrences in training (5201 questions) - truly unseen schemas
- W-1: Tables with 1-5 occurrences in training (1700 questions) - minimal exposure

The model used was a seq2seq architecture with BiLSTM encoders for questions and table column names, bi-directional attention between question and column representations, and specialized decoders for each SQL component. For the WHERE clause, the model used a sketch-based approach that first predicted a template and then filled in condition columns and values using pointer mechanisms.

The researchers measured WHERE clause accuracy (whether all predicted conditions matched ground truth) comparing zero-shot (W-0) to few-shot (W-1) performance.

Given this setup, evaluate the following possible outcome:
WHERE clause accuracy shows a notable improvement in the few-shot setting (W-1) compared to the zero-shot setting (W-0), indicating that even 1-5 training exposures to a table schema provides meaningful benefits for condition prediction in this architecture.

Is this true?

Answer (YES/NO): YES